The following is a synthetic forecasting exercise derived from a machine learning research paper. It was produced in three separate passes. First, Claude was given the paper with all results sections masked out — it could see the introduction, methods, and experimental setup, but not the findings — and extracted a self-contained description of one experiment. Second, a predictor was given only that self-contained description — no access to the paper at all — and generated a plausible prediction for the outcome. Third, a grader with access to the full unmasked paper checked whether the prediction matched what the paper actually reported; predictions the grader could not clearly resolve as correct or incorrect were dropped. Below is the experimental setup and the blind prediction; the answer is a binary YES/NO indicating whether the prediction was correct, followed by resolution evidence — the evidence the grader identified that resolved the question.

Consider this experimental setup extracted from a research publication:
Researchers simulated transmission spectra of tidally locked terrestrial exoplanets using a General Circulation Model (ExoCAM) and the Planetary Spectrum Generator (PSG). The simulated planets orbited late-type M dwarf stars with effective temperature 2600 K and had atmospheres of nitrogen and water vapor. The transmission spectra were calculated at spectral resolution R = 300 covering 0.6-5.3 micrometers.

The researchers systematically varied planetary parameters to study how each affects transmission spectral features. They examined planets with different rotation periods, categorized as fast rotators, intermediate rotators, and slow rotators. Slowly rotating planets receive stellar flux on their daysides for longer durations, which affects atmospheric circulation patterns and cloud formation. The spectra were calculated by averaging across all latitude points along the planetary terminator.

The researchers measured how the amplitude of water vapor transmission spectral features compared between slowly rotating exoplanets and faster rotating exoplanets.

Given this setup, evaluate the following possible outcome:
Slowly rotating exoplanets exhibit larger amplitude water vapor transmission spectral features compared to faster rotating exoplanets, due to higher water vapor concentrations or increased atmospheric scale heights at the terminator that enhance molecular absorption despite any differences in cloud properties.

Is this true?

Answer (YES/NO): NO